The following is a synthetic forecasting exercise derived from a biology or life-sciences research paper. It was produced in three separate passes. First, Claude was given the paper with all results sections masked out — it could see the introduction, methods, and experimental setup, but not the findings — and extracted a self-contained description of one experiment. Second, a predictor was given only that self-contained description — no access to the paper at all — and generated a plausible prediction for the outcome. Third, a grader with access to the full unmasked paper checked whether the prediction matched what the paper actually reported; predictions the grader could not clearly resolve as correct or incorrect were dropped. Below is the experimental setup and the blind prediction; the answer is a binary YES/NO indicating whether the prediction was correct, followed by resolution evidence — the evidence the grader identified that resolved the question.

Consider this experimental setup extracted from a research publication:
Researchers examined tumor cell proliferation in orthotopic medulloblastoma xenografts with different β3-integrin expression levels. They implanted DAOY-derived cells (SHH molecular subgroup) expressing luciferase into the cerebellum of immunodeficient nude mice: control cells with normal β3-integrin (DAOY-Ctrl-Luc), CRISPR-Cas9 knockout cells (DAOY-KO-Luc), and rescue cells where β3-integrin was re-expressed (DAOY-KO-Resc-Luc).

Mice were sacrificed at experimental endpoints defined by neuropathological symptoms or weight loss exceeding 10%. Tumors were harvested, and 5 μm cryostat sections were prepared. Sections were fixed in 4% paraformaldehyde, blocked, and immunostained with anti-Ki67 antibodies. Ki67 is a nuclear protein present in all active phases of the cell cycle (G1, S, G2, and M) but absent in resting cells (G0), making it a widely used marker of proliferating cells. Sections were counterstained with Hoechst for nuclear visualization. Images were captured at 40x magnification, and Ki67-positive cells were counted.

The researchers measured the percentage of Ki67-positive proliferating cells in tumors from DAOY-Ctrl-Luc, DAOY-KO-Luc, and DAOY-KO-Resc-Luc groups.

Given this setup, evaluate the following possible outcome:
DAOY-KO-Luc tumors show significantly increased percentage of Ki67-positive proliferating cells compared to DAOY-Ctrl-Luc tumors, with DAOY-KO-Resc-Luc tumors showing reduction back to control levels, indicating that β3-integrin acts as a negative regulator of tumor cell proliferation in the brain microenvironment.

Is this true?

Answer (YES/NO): NO